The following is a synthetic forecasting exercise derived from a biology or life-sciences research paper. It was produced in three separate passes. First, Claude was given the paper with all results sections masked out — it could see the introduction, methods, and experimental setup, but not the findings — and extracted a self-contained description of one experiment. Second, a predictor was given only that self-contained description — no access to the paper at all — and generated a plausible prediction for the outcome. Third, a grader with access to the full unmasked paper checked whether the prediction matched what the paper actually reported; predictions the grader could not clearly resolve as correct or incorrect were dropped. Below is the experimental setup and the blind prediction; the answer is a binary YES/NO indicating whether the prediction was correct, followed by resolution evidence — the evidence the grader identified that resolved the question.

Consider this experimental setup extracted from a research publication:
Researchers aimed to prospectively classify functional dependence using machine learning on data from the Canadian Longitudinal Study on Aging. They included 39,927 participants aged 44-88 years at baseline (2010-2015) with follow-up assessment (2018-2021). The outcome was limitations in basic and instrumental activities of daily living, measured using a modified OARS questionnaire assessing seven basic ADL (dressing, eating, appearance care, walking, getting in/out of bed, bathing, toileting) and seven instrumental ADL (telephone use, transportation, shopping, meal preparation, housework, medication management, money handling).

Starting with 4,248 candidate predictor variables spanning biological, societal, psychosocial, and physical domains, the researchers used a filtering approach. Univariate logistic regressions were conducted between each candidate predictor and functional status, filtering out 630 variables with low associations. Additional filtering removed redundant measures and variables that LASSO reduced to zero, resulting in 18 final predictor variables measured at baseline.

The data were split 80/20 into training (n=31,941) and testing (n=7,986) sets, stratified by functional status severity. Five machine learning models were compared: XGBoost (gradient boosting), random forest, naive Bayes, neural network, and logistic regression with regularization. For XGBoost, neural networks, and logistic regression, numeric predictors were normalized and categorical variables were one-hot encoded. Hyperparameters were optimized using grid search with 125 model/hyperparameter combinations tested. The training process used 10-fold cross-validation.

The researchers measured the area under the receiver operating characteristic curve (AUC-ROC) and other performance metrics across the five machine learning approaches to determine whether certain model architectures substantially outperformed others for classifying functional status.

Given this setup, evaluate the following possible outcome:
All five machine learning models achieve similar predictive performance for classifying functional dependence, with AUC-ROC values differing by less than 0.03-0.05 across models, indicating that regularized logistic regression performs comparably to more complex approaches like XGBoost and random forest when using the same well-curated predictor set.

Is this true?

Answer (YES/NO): NO